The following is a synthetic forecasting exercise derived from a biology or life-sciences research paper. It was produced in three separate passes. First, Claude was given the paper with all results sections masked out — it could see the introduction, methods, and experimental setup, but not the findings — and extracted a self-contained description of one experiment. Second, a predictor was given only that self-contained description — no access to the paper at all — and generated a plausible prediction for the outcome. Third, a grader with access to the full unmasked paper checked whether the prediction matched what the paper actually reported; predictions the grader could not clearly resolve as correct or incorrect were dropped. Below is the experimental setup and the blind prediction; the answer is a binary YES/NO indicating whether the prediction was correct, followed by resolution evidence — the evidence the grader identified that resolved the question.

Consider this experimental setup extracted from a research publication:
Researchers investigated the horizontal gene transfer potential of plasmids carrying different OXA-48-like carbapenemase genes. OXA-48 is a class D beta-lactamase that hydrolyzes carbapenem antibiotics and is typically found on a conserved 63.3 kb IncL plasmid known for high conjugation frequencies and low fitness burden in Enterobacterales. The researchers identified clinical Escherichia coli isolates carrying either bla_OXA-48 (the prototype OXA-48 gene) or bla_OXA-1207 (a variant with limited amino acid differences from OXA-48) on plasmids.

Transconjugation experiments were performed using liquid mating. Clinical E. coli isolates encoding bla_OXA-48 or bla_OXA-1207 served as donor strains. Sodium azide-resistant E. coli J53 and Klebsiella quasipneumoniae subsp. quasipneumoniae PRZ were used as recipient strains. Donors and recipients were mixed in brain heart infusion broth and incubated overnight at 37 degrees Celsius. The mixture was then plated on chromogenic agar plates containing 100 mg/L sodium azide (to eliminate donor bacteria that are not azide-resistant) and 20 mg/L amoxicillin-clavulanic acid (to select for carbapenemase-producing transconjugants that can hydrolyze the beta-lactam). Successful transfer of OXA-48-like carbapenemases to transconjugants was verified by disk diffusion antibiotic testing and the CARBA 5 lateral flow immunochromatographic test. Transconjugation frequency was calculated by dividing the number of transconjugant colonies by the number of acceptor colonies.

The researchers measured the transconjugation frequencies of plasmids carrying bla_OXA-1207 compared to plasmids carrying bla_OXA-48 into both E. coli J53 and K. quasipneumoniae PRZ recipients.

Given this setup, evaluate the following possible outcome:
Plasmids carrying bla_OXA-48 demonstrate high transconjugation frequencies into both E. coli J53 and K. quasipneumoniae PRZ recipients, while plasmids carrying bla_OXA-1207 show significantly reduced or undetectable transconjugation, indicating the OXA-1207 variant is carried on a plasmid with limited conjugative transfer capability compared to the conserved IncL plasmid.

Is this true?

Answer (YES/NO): NO